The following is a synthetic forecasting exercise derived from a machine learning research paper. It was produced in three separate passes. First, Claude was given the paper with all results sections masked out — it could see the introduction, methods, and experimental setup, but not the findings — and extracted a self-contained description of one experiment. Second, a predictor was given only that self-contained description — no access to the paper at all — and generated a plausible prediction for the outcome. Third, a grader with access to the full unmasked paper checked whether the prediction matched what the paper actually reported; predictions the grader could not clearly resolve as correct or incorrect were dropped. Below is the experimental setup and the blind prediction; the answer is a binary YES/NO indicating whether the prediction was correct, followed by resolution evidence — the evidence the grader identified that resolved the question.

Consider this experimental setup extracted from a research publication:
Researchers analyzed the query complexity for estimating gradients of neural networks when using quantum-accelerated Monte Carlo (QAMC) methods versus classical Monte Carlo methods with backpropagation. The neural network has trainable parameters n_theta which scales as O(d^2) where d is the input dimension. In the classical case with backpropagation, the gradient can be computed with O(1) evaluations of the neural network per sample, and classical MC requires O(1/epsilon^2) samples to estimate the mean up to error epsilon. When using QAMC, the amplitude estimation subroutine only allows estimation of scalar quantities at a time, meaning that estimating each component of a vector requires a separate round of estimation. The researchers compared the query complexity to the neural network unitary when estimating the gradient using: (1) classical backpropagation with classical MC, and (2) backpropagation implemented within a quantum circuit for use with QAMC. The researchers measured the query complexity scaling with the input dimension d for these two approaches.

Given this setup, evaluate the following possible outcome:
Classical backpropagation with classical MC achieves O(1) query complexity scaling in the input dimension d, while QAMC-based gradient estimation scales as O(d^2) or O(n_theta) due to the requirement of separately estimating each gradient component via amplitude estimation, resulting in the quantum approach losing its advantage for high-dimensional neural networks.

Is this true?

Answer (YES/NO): YES